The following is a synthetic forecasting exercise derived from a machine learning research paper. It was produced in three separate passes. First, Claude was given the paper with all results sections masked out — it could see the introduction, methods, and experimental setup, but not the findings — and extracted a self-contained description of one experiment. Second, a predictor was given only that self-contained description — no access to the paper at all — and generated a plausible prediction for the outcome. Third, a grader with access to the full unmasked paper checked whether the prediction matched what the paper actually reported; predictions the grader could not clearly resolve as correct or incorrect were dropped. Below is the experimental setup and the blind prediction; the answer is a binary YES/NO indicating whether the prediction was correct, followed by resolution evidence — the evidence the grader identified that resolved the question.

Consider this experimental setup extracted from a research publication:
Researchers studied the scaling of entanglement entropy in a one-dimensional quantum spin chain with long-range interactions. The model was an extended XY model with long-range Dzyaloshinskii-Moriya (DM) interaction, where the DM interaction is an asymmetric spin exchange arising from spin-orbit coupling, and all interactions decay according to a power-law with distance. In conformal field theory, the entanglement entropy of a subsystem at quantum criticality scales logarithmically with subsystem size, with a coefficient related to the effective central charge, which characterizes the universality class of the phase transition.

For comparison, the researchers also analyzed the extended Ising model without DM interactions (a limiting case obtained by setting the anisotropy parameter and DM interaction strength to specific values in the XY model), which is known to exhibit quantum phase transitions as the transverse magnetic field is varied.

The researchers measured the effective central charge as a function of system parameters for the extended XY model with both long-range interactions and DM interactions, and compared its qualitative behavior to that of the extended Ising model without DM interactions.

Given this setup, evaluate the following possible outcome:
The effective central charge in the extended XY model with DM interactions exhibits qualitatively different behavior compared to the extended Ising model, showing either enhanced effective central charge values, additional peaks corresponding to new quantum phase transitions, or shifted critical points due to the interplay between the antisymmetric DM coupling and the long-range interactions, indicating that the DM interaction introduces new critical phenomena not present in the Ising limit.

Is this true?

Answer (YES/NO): YES